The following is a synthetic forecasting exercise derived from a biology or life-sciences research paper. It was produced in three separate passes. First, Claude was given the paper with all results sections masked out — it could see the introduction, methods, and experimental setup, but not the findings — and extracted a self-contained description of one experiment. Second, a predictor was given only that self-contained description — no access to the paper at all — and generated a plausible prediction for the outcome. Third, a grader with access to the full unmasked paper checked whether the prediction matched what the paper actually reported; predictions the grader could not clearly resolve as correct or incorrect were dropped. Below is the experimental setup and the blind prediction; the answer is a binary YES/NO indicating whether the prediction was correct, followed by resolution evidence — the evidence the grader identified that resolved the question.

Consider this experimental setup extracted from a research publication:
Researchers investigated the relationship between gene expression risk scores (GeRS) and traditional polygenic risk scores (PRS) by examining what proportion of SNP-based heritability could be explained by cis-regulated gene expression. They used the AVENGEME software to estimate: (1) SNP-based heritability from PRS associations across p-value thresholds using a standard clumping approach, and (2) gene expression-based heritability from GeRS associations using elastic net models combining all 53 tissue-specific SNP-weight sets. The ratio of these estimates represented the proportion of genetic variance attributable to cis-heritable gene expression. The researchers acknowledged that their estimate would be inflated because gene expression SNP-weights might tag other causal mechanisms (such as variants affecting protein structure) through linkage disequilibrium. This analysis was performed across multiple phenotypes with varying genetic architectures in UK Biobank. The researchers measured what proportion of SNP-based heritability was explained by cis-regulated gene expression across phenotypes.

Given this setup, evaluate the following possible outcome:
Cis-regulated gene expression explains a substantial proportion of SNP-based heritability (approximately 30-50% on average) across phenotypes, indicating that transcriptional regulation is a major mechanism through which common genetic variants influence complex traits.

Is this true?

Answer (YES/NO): NO